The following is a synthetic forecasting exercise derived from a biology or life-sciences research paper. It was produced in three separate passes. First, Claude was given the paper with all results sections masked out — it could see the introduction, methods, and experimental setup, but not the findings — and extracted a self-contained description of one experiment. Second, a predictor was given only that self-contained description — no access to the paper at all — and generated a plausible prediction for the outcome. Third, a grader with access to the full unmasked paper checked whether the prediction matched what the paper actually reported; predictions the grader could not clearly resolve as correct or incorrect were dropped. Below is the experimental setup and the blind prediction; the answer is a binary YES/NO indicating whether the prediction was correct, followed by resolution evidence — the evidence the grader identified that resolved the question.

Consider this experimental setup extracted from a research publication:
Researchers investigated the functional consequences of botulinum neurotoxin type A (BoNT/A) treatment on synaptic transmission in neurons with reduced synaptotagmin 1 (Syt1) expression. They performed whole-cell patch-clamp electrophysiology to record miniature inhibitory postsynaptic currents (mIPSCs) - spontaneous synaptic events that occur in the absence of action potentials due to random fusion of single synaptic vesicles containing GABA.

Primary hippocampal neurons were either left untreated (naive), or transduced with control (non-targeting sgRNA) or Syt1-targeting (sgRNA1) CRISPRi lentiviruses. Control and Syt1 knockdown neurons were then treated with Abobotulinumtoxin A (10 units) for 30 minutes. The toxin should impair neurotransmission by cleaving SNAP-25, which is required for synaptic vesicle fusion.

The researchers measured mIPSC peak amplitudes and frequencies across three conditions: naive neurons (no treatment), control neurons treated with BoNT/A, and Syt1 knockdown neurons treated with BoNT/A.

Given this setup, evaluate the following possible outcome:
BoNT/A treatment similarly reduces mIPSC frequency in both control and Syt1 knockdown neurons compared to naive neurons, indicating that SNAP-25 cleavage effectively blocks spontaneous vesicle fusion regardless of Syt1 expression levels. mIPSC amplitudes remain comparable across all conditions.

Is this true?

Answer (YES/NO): NO